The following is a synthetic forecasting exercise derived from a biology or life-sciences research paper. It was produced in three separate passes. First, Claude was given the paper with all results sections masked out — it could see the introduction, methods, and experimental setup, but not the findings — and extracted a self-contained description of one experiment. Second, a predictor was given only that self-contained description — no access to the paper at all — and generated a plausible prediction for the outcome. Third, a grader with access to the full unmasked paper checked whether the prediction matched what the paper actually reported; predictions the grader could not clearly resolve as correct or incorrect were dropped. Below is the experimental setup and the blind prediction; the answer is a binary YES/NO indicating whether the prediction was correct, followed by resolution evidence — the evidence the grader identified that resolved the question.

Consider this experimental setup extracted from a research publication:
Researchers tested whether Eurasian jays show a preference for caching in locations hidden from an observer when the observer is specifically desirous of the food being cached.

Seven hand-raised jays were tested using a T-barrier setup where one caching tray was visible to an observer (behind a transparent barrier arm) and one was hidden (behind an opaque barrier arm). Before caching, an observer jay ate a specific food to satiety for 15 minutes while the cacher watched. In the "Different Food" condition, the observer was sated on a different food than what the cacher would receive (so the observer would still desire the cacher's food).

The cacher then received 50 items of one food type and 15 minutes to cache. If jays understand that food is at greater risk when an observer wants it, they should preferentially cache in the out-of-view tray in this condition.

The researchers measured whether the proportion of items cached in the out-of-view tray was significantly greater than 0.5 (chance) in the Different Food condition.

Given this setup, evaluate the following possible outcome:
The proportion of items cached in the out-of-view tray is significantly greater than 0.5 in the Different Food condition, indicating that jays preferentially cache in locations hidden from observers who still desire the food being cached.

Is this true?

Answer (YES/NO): NO